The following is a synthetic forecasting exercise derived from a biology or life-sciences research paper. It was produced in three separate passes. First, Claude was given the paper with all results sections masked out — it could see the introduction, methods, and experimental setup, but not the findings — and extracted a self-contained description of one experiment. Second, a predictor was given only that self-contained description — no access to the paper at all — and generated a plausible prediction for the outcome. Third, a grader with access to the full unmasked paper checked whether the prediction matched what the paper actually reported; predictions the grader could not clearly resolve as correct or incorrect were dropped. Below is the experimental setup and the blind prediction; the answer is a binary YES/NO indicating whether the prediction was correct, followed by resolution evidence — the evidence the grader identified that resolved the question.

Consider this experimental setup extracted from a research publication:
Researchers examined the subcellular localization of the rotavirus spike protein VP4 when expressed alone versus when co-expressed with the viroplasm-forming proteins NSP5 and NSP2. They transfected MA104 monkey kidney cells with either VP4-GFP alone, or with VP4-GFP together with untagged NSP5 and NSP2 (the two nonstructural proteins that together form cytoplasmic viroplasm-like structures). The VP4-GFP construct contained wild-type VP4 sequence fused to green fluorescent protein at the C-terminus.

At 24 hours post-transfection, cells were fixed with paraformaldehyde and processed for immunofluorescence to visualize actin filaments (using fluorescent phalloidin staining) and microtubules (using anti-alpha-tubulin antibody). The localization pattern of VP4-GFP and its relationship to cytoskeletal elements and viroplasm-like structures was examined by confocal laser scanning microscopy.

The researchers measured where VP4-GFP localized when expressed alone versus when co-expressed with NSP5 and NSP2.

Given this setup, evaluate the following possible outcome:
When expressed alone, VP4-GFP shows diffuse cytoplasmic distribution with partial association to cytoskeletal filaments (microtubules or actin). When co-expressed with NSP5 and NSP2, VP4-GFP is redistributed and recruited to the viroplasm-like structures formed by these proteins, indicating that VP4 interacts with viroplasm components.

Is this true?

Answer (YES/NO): NO